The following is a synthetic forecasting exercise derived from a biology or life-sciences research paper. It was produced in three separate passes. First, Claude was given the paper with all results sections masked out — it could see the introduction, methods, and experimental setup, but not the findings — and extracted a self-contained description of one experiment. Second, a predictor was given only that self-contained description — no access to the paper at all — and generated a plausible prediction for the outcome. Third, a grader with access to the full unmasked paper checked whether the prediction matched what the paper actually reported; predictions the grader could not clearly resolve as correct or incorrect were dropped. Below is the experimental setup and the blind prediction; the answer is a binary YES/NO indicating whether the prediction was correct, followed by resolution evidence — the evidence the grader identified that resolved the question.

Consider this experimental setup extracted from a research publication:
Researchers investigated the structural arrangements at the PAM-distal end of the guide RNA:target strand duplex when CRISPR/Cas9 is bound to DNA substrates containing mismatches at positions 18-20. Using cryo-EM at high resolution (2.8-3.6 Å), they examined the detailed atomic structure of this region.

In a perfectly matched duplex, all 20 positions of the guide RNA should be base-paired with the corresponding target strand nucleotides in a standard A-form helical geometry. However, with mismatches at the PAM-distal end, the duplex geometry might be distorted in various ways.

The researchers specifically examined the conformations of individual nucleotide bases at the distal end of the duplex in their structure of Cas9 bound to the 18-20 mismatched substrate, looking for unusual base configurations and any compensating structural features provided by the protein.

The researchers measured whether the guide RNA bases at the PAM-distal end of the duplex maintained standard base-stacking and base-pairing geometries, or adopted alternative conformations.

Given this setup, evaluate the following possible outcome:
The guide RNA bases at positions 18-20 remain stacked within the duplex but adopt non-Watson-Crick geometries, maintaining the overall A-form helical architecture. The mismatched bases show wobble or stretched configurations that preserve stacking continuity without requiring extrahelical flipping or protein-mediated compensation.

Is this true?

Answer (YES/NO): NO